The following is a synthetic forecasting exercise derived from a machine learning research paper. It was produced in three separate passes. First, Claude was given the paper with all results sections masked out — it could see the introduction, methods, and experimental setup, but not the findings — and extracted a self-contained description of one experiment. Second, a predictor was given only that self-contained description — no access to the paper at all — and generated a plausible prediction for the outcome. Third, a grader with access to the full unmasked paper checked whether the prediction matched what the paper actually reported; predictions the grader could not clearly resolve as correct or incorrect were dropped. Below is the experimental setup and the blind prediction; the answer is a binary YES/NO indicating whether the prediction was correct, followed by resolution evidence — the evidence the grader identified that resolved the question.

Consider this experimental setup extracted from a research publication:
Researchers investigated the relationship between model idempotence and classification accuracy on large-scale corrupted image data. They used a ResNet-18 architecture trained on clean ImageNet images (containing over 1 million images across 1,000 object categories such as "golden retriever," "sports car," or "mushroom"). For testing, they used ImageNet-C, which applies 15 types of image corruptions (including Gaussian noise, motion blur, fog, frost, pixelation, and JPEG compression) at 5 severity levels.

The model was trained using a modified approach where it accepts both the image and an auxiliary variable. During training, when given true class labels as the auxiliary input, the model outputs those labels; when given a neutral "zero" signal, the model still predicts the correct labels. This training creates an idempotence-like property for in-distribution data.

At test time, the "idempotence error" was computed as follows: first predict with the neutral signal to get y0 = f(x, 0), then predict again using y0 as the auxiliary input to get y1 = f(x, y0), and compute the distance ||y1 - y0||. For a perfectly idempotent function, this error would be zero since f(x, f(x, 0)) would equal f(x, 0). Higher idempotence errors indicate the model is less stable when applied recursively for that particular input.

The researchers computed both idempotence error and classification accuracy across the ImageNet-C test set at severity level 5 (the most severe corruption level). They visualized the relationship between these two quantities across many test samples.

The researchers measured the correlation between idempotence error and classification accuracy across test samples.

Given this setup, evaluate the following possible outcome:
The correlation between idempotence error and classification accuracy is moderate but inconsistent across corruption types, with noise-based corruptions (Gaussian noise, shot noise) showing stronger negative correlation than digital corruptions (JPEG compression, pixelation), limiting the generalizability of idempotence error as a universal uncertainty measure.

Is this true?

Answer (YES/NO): NO